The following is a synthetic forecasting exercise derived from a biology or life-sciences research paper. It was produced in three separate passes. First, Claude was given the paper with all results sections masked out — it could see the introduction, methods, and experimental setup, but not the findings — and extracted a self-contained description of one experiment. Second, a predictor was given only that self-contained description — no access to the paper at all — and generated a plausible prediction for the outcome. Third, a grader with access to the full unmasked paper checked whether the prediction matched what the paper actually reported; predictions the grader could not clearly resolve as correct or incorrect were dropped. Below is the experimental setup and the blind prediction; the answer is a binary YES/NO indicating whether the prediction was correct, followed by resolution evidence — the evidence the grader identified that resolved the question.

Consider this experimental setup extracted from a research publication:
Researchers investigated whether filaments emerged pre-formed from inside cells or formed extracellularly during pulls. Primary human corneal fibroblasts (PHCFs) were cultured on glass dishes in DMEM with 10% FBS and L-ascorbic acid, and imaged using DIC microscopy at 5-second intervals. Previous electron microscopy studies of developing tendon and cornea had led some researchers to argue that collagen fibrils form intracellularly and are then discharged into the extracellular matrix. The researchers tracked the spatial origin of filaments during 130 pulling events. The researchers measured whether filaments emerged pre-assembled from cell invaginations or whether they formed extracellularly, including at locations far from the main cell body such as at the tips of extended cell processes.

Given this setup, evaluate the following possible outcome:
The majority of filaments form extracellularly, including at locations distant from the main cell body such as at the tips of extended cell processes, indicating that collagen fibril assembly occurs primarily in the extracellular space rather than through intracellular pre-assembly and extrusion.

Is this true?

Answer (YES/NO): YES